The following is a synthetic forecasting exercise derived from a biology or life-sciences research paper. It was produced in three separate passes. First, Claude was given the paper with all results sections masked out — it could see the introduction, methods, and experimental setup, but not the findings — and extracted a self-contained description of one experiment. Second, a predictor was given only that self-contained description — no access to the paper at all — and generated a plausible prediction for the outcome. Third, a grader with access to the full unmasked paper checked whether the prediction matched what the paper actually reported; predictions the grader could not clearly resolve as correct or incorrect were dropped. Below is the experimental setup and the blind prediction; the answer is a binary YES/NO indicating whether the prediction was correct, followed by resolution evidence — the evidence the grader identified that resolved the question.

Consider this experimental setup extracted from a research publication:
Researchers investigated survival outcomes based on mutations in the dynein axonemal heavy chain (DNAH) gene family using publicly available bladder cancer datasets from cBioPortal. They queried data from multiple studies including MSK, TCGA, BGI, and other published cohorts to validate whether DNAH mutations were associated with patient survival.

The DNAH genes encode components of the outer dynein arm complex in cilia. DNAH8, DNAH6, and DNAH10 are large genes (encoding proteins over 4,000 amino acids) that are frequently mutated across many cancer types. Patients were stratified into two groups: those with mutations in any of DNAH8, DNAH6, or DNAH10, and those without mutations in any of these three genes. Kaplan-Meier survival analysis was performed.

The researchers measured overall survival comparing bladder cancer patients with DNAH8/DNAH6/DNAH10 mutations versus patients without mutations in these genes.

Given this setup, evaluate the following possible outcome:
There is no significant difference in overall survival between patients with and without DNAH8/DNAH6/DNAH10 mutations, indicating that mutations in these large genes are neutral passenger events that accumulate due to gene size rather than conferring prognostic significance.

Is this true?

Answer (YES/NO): NO